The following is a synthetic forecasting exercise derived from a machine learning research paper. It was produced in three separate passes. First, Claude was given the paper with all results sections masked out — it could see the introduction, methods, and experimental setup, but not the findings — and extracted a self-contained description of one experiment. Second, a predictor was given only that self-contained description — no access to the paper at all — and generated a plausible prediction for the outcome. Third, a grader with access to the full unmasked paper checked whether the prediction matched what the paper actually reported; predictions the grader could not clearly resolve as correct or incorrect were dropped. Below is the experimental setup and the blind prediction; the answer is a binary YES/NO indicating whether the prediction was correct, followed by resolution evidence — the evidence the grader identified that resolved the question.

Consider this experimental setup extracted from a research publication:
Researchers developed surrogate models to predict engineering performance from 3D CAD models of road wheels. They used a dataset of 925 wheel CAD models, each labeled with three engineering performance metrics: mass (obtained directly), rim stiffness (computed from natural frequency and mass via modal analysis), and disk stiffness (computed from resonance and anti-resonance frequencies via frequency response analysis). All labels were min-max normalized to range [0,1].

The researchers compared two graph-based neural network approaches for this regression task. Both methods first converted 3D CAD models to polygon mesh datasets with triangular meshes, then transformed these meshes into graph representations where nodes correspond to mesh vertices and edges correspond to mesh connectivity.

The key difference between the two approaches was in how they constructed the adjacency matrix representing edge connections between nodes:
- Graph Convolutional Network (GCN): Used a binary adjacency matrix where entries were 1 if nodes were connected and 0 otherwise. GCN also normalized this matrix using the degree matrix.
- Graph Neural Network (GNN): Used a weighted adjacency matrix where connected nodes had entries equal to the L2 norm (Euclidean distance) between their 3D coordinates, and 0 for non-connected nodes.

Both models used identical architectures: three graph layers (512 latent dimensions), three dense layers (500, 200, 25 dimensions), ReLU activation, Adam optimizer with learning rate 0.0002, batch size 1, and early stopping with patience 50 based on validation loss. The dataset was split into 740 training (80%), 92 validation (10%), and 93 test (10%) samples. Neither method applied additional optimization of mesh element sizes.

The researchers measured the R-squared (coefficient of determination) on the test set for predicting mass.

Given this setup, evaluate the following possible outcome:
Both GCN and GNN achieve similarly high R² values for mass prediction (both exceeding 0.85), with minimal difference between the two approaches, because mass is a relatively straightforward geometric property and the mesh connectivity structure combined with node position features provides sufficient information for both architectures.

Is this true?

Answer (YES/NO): NO